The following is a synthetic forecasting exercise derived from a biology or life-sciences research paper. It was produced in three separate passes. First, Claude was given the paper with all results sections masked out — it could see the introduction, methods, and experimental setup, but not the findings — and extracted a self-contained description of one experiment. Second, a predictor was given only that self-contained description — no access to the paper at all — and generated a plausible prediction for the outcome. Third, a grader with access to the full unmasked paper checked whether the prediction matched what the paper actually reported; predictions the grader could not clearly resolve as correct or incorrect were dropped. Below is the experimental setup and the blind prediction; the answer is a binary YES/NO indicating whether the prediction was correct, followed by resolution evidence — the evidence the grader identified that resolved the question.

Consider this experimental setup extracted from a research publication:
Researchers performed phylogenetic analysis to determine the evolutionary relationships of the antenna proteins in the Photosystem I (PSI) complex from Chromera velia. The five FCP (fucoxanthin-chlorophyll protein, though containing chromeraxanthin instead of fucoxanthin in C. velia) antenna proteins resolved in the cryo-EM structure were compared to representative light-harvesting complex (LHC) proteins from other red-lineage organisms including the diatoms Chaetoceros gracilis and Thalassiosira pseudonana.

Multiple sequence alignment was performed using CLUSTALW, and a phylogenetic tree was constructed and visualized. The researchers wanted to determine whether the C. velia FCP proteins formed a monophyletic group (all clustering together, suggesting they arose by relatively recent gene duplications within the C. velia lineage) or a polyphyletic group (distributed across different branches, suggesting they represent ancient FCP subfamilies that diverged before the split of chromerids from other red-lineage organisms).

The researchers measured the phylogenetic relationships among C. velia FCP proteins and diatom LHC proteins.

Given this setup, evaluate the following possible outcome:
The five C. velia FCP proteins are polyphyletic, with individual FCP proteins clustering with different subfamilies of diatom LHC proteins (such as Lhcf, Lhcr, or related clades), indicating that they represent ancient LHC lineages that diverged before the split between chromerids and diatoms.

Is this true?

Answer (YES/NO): YES